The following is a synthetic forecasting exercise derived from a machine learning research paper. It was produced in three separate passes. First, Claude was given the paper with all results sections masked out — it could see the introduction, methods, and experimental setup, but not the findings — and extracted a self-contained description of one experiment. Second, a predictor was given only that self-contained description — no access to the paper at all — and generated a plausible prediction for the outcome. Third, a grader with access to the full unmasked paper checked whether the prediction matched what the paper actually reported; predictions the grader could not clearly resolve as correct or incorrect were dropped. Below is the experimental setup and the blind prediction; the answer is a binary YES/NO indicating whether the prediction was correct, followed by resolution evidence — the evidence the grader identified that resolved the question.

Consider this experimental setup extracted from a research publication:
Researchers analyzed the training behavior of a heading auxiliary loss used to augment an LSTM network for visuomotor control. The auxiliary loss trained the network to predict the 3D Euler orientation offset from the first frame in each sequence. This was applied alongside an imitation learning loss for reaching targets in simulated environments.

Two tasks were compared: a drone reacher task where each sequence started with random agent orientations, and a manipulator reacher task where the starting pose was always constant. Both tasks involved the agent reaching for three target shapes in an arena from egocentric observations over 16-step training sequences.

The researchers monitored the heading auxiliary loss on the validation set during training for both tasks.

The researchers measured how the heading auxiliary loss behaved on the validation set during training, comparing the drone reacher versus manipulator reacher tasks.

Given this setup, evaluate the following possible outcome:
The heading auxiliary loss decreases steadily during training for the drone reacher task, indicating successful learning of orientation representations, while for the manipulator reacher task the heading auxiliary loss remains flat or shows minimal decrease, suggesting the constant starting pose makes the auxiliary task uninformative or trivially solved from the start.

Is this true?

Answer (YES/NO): NO